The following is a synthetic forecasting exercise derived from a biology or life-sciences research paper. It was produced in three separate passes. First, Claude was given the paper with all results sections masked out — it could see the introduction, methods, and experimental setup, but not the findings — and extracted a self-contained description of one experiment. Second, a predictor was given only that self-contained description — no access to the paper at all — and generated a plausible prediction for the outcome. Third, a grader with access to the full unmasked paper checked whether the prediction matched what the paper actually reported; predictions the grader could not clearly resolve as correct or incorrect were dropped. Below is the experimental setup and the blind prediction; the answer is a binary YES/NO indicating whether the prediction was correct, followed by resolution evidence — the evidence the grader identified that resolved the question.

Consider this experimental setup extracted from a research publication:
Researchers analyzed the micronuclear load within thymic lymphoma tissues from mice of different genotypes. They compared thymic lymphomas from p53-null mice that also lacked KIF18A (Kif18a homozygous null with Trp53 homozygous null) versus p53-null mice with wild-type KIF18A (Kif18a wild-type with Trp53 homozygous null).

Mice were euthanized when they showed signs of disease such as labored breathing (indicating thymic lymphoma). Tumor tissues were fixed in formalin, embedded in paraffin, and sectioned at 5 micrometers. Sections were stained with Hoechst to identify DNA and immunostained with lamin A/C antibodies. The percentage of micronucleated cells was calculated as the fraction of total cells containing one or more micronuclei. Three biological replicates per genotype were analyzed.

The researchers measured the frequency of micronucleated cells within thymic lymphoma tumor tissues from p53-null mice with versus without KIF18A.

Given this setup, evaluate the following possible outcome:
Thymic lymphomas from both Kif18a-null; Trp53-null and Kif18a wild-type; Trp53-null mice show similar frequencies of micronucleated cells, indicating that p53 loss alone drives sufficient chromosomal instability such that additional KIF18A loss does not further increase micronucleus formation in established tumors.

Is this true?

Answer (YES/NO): NO